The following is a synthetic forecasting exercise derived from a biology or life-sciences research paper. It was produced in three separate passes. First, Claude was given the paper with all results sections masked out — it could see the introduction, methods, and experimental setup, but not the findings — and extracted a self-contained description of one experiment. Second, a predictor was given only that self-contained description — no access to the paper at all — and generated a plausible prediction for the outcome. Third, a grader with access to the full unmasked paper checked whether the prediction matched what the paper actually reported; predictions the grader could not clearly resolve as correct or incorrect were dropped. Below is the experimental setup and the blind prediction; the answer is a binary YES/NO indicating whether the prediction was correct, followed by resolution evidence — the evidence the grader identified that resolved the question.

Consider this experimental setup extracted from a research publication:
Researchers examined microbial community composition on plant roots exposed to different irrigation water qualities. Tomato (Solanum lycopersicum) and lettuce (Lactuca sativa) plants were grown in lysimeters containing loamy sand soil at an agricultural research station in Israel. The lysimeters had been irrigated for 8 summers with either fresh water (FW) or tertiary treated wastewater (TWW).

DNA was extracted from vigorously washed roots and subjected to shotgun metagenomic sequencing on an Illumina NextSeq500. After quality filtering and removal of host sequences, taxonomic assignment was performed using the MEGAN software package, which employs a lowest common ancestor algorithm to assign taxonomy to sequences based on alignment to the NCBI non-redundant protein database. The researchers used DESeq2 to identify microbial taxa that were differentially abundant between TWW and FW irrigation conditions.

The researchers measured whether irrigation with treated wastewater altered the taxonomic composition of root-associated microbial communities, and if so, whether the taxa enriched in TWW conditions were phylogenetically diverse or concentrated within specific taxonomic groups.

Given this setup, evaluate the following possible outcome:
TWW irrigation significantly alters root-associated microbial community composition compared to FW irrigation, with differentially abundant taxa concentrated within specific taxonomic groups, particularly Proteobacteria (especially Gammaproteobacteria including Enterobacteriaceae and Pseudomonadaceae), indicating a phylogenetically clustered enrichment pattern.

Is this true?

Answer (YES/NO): NO